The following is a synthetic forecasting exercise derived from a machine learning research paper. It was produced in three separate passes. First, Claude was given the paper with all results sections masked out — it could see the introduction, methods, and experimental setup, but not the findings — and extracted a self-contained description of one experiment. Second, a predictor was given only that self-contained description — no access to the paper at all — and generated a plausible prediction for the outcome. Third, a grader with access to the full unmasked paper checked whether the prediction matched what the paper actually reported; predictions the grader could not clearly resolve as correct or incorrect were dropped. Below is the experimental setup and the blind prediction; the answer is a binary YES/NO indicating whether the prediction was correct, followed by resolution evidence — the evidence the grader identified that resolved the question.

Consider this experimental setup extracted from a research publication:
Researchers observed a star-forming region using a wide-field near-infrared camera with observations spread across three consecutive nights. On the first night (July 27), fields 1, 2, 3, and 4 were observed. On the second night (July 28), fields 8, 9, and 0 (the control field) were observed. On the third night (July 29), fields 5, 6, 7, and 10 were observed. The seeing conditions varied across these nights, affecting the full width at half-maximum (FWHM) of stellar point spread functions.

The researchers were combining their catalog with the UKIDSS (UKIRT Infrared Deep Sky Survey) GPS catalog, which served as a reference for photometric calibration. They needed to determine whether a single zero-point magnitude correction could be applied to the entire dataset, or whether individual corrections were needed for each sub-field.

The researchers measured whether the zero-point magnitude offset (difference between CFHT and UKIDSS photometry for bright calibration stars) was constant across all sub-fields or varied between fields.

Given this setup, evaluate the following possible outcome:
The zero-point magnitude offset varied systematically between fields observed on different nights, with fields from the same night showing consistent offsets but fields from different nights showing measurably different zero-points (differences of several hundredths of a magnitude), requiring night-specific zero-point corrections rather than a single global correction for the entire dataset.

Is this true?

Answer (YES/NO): NO